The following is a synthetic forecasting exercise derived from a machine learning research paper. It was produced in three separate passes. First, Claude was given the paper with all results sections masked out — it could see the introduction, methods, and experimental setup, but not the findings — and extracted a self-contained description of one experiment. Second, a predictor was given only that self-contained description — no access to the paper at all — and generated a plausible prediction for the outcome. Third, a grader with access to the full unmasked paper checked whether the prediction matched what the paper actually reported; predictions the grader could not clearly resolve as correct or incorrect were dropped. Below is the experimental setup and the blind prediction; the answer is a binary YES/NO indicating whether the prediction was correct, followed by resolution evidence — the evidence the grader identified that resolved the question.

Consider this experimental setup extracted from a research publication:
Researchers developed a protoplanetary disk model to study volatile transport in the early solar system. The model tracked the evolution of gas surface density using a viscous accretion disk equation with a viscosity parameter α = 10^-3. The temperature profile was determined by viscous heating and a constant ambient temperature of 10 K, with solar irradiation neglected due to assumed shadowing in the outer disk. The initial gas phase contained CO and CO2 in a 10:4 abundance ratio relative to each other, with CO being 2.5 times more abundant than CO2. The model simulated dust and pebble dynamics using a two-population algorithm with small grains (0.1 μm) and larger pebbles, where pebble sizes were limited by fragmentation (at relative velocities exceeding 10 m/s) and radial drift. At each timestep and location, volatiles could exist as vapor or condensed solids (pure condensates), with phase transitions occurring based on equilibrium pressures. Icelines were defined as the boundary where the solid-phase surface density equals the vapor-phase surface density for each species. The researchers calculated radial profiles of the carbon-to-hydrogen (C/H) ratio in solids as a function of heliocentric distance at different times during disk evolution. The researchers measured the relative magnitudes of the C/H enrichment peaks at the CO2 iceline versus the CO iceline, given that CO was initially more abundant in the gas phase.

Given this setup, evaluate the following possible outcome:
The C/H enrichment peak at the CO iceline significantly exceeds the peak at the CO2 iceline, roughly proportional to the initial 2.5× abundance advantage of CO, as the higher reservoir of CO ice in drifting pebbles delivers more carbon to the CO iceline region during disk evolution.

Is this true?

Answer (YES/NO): NO